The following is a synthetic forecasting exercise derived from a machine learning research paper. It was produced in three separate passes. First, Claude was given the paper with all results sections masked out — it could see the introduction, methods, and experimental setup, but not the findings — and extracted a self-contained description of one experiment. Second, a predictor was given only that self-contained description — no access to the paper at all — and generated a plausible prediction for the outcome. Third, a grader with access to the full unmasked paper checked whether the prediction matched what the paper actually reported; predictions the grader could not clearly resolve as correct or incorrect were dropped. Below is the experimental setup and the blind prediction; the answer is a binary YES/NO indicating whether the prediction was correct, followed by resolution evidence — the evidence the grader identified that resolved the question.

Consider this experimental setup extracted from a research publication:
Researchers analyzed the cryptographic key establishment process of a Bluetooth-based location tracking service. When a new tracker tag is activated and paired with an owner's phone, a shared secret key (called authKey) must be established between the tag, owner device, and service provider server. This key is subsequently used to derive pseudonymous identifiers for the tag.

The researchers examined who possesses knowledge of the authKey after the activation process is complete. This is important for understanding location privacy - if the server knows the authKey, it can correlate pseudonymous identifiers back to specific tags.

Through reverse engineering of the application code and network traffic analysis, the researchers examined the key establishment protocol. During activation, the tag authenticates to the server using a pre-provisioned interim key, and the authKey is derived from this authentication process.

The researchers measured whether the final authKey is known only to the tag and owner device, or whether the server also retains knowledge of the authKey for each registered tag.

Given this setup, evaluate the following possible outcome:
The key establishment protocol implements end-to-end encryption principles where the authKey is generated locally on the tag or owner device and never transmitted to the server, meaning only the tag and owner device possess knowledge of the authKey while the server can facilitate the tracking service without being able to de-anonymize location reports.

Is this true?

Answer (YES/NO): NO